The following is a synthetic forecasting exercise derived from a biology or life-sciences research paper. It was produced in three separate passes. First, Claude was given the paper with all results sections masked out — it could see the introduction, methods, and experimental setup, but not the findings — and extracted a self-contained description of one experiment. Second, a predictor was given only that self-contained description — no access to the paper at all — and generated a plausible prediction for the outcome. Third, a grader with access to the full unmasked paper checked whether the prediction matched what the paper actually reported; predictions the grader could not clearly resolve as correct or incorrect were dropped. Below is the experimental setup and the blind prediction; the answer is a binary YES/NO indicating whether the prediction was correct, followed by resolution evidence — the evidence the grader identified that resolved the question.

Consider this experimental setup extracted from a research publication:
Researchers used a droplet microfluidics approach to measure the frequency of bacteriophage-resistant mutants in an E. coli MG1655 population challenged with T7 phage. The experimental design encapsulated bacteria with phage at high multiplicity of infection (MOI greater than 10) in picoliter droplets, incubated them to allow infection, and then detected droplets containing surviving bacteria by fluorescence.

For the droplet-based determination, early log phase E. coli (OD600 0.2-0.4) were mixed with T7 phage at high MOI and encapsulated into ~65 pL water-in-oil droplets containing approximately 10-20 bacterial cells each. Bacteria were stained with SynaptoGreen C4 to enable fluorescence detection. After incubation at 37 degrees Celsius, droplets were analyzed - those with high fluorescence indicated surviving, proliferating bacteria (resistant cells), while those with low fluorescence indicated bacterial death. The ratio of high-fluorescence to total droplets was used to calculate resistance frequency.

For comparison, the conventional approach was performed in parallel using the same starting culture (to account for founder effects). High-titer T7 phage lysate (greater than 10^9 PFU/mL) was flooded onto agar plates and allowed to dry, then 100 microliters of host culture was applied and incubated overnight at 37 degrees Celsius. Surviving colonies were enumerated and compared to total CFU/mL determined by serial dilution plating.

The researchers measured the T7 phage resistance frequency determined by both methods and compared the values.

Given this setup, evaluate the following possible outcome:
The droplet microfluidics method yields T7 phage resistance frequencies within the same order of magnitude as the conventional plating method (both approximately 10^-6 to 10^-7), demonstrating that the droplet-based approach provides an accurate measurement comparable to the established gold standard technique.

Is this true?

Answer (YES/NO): YES